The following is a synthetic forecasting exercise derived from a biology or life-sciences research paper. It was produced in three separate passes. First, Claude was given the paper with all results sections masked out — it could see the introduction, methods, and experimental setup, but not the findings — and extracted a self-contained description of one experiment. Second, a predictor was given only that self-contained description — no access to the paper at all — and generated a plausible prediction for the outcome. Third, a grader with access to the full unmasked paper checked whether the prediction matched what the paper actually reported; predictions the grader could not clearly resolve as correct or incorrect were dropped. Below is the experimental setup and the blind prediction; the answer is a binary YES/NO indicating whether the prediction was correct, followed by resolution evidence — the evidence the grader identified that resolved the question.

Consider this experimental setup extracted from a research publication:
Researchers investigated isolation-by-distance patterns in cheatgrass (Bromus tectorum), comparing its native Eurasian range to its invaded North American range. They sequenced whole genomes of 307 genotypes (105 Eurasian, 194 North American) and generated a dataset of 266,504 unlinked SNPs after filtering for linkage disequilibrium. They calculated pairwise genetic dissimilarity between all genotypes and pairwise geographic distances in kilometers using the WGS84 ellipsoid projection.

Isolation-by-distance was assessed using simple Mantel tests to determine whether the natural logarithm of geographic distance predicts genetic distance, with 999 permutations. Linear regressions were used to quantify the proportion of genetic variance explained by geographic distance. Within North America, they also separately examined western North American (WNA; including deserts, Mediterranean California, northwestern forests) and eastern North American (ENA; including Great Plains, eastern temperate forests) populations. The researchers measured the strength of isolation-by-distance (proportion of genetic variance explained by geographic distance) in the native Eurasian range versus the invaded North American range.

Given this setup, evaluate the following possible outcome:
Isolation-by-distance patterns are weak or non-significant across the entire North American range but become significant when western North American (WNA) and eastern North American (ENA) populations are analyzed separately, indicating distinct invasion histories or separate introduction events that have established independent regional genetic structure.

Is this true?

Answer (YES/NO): NO